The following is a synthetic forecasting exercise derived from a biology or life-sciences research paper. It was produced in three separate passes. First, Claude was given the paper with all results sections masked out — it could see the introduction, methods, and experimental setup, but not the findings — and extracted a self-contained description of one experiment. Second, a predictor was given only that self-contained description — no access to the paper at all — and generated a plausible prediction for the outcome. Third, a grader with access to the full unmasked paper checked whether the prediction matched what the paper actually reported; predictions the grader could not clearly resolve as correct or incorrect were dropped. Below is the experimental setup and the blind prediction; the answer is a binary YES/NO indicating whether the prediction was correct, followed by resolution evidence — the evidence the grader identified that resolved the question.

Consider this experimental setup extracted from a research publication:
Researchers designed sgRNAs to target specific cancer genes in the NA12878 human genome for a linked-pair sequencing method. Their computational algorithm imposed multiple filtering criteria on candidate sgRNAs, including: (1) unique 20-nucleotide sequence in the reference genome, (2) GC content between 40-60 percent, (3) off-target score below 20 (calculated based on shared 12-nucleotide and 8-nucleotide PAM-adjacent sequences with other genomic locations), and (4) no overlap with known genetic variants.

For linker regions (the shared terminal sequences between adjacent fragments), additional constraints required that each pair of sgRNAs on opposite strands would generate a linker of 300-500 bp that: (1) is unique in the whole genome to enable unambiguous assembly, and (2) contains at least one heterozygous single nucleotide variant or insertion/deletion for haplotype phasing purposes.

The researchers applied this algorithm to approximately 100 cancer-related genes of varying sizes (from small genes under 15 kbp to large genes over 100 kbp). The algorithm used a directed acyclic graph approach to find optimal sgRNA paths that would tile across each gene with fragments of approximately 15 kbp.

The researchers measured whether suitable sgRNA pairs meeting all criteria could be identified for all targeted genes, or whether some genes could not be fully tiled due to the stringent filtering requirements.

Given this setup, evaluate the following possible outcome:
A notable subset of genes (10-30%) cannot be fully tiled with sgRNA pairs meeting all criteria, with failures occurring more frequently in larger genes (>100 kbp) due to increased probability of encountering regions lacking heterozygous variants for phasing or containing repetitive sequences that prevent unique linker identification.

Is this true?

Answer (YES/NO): NO